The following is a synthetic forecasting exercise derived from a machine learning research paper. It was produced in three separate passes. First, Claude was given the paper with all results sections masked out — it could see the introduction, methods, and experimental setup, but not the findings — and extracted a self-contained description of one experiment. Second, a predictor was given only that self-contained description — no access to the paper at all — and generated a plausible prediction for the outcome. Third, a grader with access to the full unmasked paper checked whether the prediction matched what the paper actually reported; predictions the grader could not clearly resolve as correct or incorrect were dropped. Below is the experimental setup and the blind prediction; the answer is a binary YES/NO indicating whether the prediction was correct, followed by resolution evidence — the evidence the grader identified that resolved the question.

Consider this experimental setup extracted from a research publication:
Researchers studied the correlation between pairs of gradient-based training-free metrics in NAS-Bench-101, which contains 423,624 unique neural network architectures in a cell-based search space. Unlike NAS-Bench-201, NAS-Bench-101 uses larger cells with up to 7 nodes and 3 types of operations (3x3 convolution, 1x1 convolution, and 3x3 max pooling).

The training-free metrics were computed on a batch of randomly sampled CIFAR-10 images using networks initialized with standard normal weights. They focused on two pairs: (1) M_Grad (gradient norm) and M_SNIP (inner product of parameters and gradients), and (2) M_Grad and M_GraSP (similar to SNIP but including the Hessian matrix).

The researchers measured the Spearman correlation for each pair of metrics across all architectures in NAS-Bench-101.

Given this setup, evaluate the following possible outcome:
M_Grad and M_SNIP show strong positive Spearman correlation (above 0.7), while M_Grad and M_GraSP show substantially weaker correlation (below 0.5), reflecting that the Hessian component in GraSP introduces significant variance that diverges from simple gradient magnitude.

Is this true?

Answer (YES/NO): NO